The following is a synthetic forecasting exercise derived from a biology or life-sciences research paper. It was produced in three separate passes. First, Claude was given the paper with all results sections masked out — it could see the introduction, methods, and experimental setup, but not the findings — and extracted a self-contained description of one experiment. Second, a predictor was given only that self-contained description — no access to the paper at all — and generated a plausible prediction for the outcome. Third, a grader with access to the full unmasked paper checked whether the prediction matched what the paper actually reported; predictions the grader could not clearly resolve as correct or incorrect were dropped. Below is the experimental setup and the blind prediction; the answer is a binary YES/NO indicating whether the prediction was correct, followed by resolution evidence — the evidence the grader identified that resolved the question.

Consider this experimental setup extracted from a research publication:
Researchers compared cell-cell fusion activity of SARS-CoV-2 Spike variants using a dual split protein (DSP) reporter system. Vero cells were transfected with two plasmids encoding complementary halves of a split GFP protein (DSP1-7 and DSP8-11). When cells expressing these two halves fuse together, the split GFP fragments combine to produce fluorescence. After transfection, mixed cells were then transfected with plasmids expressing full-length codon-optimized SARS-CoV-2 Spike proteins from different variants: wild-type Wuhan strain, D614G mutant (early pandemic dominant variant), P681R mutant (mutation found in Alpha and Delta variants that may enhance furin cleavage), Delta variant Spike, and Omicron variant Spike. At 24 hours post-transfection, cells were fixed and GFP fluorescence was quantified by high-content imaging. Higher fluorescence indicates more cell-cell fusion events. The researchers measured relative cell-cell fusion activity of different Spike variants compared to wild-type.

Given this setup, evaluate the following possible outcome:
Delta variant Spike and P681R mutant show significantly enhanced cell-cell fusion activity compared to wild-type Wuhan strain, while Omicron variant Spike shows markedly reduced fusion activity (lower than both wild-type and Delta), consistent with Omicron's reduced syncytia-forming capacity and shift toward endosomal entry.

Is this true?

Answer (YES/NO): YES